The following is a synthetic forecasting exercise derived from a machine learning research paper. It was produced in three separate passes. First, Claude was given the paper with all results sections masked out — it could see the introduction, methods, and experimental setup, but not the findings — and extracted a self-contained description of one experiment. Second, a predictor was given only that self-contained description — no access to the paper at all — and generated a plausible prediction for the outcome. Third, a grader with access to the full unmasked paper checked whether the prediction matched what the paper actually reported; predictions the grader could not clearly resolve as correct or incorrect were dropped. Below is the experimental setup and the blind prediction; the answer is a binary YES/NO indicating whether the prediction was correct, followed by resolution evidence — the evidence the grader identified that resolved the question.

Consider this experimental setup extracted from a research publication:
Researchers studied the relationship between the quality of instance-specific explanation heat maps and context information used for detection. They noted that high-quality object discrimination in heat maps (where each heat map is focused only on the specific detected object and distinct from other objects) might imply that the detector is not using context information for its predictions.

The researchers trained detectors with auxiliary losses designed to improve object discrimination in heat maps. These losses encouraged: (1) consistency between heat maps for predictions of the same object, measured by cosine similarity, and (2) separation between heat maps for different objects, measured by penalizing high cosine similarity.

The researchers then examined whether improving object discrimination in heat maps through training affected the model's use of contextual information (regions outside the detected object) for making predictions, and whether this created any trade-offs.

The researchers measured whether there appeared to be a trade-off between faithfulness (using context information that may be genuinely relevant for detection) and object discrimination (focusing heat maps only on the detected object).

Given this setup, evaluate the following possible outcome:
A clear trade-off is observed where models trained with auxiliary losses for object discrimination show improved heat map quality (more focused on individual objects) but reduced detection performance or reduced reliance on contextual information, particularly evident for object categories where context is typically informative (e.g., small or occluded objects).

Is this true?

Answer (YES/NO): NO